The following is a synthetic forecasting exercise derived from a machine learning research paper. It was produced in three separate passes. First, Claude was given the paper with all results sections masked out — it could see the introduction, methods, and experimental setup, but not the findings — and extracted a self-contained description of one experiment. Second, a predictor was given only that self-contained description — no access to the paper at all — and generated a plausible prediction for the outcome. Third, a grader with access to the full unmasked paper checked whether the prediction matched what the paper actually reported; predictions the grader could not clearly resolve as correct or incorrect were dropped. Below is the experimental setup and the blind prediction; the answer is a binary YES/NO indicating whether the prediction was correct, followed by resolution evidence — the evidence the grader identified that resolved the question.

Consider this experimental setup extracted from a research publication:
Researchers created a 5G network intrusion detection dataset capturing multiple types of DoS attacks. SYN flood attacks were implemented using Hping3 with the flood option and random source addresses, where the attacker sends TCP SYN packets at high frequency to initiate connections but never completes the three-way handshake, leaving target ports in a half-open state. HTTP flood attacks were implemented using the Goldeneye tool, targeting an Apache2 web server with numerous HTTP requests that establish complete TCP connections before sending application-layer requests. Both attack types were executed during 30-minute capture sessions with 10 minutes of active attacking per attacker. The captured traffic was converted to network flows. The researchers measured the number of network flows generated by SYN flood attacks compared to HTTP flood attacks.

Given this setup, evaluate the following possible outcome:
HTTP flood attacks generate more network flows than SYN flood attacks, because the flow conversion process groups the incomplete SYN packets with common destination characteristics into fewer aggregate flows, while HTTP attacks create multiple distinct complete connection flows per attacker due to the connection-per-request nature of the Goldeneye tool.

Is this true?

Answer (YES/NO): YES